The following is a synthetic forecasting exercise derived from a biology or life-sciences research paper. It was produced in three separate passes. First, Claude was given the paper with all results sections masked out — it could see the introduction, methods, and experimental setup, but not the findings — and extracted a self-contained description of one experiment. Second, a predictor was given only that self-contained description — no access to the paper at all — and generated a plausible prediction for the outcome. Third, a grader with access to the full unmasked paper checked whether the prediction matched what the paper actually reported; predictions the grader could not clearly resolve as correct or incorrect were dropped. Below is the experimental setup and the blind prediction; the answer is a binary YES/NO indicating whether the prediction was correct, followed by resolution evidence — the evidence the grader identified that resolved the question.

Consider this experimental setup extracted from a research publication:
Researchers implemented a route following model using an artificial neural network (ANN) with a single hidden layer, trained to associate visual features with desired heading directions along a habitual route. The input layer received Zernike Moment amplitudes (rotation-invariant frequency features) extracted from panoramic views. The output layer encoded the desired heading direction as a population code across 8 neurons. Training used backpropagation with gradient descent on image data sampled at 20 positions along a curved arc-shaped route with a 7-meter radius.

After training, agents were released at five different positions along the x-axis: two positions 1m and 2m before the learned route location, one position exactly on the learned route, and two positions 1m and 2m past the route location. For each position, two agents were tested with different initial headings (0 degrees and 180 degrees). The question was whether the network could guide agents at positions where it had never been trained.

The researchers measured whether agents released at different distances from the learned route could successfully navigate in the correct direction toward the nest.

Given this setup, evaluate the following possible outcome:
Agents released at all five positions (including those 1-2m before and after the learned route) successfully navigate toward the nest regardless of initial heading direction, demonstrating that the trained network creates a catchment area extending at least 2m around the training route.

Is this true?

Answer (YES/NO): NO